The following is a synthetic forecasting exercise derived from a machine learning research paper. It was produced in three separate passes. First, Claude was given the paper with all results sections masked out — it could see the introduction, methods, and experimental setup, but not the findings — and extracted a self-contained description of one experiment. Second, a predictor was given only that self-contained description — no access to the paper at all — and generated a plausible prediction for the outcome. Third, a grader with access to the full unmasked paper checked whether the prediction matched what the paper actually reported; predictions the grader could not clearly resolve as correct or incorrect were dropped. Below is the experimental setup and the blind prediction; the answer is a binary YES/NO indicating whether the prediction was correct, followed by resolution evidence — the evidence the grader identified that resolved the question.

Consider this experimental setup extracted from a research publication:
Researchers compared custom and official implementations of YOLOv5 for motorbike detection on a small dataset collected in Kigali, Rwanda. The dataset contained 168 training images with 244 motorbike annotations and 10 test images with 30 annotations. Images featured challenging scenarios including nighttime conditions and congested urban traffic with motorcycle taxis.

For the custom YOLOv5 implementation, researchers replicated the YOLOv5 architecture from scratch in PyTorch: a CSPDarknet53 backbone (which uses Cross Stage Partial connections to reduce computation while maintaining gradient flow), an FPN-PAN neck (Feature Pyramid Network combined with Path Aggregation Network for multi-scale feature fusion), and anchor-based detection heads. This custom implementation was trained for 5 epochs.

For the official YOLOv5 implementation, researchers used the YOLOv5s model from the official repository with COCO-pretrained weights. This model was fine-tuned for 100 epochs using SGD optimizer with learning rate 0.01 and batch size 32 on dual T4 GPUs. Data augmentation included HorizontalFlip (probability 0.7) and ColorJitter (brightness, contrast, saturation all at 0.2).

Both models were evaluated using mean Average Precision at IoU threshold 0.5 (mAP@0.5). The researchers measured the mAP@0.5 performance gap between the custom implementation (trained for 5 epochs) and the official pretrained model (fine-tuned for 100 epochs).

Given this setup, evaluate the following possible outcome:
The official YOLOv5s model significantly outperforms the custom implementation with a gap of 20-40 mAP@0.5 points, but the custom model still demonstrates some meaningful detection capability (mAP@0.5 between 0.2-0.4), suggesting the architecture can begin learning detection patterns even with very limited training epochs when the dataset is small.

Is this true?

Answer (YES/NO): NO